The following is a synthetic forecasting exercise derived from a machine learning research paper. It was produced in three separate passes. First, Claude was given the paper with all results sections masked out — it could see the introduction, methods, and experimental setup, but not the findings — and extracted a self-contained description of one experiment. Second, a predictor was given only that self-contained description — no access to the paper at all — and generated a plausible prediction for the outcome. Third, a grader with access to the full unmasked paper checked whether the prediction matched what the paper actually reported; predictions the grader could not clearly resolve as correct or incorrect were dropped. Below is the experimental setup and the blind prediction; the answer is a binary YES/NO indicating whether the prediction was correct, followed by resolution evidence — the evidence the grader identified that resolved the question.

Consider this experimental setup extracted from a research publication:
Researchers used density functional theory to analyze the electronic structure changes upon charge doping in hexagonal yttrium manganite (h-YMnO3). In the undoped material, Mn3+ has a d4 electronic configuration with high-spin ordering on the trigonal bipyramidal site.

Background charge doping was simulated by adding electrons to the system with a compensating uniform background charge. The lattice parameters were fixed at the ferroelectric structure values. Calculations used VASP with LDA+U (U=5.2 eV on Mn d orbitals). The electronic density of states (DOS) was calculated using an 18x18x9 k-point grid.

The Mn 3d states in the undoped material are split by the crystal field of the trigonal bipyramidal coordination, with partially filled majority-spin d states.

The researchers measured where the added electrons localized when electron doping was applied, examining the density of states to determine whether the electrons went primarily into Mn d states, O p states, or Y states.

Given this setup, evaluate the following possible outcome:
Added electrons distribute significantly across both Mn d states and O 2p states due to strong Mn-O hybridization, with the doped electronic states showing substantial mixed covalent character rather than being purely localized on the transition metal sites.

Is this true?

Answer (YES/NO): YES